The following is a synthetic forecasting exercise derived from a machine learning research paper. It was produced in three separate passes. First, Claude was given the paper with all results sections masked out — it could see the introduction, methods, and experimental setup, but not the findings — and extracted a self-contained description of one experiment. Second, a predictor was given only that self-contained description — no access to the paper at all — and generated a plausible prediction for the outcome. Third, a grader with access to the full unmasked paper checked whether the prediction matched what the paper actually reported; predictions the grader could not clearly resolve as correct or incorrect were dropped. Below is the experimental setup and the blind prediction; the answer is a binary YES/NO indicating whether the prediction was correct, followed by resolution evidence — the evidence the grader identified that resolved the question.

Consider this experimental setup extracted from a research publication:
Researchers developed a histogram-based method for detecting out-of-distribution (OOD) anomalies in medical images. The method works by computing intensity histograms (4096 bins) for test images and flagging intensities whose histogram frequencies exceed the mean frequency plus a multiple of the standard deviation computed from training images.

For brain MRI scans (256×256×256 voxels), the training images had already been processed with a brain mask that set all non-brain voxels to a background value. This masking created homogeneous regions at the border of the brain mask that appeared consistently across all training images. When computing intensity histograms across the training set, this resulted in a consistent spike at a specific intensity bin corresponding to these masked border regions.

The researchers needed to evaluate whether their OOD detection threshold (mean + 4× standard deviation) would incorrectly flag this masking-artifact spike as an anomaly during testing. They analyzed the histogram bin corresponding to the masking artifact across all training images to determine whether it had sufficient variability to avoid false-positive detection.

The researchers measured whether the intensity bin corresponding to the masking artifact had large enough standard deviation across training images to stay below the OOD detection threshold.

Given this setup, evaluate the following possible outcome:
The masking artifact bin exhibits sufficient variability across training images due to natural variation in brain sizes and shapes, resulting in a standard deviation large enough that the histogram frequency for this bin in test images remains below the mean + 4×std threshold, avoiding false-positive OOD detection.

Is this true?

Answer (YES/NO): YES